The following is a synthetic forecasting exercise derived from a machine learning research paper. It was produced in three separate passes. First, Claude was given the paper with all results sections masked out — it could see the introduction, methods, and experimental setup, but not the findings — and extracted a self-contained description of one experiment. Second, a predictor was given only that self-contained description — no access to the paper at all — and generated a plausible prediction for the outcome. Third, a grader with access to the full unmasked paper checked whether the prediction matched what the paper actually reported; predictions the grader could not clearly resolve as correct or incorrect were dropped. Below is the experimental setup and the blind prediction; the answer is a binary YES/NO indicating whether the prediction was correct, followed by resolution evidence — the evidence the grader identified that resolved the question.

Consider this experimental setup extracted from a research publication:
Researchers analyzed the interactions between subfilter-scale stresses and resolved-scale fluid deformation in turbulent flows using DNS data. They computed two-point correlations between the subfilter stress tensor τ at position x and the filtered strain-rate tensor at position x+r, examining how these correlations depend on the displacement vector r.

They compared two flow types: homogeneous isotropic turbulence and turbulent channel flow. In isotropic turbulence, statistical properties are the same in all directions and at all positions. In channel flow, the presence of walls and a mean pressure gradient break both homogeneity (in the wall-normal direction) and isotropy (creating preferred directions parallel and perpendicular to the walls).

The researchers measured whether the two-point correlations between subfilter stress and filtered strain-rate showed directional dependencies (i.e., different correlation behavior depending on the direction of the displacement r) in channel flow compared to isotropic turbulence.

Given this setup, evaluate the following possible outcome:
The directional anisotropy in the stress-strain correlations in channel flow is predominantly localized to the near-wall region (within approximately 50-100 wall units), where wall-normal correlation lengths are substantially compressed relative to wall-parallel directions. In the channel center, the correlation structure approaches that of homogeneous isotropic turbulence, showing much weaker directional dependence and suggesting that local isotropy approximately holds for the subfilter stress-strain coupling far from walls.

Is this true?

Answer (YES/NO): NO